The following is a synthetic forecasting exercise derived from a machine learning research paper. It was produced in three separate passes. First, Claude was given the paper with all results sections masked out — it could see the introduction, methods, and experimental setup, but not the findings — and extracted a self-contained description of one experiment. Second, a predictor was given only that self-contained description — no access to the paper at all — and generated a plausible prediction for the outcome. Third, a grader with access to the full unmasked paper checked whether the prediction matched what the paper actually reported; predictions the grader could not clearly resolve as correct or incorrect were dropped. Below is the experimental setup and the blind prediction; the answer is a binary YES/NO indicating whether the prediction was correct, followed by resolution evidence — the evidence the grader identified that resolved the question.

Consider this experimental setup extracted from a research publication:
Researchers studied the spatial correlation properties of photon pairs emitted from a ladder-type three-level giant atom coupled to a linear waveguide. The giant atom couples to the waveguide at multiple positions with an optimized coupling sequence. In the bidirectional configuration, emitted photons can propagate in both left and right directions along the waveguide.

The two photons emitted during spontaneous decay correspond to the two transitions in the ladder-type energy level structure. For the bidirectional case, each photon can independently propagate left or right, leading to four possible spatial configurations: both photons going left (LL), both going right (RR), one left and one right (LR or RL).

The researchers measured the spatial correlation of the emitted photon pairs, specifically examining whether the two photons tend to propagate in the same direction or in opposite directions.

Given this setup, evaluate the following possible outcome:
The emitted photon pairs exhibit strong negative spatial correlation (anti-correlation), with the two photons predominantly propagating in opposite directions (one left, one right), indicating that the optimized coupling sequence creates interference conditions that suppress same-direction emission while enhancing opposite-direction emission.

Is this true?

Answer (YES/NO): NO